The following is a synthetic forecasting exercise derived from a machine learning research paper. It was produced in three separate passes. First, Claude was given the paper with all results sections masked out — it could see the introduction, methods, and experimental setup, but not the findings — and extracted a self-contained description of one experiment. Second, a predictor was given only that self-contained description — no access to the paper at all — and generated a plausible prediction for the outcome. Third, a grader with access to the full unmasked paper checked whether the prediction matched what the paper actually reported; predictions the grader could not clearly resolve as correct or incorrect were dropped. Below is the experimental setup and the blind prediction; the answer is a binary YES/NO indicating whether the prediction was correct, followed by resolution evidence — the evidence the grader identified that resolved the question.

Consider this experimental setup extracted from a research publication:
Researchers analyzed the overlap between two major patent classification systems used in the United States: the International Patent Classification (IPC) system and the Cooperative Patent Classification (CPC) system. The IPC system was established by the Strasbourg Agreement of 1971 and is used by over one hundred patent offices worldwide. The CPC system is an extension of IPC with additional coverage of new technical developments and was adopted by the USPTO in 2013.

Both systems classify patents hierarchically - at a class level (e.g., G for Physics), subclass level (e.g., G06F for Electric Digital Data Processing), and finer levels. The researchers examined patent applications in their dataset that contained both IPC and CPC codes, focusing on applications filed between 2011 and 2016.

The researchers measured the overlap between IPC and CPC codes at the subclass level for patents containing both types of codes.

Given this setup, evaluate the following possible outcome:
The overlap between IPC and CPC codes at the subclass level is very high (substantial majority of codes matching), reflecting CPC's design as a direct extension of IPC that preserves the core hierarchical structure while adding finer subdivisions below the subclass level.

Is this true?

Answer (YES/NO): YES